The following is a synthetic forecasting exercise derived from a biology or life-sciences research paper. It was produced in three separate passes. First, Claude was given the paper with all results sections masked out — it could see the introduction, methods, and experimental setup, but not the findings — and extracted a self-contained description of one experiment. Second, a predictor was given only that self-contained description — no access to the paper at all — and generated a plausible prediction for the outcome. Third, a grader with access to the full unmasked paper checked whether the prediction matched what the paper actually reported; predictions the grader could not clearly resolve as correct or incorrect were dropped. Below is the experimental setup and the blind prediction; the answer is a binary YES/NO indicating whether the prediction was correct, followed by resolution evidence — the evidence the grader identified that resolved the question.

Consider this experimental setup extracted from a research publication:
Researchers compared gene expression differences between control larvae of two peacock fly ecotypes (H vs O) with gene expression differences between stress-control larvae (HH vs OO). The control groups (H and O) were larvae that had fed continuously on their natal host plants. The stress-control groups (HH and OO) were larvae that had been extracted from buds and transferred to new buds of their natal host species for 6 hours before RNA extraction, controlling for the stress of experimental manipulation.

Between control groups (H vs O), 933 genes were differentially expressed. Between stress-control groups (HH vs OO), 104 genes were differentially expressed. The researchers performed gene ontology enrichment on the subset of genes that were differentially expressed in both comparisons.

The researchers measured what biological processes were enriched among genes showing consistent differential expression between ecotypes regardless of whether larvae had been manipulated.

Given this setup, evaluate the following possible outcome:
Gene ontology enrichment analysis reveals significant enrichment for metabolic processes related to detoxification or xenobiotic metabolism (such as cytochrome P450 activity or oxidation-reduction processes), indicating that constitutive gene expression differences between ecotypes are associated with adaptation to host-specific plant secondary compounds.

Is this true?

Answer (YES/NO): NO